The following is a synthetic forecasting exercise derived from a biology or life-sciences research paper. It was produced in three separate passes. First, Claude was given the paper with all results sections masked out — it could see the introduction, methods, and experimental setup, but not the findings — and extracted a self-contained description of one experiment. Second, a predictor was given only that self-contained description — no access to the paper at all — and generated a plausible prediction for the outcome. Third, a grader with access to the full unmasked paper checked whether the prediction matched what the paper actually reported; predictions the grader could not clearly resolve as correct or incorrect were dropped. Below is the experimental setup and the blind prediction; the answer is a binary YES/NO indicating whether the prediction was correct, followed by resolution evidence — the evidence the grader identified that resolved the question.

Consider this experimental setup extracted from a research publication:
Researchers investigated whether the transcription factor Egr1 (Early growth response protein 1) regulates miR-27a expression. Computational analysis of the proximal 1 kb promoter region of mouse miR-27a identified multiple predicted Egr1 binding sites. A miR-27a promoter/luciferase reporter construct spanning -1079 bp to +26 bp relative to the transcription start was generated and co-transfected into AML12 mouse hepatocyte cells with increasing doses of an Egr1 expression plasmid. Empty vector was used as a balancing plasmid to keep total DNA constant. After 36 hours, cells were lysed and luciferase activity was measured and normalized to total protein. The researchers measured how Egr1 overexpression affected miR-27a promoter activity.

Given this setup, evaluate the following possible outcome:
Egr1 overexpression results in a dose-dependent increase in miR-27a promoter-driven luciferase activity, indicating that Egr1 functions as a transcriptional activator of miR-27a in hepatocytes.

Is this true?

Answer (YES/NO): YES